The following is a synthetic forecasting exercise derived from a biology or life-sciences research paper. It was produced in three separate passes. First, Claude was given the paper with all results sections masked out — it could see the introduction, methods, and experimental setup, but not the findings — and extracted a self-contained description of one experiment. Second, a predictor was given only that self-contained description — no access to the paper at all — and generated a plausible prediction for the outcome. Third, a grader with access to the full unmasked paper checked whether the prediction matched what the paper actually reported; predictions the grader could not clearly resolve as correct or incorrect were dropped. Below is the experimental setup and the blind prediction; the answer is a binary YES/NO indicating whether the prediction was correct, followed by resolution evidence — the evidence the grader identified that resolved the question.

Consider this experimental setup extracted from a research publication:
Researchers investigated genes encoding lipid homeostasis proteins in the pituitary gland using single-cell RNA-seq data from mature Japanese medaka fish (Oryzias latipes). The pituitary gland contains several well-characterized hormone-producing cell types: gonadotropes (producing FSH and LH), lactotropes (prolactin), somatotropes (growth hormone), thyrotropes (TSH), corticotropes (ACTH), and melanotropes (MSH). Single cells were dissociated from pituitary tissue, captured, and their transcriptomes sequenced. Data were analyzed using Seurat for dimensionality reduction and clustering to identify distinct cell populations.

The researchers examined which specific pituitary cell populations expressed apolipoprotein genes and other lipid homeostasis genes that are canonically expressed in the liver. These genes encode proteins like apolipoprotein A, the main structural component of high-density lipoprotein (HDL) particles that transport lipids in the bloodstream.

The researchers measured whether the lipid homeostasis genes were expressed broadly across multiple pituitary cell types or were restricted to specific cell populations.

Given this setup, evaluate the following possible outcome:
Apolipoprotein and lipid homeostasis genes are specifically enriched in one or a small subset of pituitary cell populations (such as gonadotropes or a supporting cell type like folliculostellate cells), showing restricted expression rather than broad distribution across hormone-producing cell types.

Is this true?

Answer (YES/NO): YES